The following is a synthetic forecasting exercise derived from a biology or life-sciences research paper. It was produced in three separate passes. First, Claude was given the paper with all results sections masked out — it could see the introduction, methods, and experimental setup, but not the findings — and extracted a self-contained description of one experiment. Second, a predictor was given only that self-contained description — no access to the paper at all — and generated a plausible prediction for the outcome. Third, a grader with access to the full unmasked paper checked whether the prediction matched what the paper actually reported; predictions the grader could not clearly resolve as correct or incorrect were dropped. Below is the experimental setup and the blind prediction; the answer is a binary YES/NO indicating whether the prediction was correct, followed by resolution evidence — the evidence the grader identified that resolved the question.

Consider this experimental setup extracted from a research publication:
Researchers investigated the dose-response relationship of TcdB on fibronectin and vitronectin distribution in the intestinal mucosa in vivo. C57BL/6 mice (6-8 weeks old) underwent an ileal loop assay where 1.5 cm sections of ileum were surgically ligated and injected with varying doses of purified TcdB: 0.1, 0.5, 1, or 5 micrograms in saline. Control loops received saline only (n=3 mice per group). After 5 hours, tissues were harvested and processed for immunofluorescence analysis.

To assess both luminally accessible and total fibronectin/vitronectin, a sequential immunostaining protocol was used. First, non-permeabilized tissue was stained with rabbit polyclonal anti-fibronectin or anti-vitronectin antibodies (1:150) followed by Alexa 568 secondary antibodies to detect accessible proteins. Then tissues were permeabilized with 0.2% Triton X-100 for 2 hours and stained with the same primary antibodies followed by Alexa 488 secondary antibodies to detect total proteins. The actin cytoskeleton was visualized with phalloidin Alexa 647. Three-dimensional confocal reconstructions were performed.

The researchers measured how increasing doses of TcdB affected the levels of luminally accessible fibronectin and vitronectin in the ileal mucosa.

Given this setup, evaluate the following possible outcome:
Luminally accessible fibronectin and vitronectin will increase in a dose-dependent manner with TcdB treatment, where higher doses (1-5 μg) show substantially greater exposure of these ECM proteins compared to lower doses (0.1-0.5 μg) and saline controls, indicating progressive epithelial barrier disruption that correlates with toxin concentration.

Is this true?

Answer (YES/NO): NO